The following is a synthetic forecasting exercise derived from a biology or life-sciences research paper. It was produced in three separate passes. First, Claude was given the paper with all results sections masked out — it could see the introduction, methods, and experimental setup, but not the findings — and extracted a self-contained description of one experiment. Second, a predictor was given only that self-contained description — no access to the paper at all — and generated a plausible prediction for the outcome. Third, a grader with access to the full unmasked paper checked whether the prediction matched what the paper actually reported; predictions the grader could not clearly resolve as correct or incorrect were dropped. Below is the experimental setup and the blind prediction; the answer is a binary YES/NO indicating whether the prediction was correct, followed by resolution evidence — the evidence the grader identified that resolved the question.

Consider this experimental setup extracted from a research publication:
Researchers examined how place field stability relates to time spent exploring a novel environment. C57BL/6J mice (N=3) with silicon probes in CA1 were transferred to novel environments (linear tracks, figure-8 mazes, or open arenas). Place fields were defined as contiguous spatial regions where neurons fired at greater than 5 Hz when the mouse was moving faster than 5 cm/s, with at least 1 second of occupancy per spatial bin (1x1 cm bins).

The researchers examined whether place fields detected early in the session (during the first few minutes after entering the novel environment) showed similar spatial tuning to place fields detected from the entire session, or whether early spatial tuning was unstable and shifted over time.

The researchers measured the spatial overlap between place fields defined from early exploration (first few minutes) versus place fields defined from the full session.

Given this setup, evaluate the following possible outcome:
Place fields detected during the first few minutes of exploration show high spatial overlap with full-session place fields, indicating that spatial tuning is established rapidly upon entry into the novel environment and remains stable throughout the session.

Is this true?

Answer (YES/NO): NO